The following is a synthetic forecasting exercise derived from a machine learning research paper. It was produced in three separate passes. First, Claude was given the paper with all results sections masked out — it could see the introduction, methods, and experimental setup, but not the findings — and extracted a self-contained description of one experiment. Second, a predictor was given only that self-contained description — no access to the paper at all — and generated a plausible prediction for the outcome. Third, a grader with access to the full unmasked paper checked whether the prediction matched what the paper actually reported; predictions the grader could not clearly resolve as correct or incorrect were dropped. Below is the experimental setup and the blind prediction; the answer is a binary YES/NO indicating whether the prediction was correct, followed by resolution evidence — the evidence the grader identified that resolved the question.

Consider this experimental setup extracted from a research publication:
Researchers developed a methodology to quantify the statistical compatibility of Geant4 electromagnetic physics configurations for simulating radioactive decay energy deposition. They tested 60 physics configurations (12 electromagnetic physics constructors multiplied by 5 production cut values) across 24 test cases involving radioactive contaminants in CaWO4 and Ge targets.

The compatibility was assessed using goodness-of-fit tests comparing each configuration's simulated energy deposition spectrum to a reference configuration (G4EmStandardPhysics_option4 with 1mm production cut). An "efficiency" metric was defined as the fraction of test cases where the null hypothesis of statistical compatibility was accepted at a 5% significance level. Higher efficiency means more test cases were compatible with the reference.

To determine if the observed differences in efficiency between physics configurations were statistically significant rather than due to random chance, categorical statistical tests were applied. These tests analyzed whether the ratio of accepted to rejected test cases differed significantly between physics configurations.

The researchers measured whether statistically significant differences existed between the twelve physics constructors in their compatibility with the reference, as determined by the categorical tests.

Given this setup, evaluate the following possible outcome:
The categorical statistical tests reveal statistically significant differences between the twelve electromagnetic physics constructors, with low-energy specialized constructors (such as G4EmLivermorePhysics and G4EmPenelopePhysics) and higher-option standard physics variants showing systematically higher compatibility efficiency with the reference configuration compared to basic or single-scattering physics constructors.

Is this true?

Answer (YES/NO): YES